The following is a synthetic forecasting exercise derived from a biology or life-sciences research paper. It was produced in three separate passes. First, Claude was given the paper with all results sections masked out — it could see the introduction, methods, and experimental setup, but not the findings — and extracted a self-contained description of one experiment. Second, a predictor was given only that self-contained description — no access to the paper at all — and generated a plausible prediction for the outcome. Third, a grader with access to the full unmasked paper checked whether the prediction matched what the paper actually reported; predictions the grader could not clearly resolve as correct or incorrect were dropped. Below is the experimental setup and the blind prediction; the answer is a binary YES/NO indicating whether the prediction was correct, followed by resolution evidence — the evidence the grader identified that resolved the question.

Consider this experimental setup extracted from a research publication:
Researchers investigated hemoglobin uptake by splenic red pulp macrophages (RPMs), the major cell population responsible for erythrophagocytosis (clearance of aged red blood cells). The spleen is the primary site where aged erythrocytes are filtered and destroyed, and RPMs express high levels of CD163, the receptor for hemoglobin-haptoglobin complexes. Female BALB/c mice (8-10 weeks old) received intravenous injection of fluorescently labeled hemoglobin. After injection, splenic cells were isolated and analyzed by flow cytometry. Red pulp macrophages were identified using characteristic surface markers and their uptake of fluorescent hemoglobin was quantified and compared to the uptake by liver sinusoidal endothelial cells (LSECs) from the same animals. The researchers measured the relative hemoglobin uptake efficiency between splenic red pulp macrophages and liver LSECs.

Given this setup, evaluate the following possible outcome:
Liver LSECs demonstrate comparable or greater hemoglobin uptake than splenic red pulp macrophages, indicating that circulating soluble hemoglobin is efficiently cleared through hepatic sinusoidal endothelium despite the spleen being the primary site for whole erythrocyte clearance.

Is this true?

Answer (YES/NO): YES